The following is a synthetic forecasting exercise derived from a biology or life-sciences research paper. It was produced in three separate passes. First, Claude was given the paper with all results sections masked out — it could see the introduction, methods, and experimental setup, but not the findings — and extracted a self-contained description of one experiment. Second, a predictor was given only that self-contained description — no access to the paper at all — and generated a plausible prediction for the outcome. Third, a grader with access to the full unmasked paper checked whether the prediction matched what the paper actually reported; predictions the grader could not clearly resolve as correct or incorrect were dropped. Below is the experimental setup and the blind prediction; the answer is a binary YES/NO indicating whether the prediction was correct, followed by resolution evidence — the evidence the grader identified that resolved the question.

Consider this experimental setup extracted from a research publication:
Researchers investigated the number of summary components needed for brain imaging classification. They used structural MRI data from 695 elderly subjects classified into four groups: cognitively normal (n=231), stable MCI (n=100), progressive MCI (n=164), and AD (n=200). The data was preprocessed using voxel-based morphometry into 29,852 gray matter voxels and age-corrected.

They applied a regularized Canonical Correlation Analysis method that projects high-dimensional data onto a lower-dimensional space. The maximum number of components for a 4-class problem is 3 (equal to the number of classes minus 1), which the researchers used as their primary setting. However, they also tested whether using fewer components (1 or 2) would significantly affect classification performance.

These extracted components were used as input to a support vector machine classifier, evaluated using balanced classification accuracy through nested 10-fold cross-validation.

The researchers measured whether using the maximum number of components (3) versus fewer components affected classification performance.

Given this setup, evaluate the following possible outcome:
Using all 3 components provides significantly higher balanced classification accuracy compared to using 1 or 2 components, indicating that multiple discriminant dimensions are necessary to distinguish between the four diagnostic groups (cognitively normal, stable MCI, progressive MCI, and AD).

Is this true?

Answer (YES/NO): NO